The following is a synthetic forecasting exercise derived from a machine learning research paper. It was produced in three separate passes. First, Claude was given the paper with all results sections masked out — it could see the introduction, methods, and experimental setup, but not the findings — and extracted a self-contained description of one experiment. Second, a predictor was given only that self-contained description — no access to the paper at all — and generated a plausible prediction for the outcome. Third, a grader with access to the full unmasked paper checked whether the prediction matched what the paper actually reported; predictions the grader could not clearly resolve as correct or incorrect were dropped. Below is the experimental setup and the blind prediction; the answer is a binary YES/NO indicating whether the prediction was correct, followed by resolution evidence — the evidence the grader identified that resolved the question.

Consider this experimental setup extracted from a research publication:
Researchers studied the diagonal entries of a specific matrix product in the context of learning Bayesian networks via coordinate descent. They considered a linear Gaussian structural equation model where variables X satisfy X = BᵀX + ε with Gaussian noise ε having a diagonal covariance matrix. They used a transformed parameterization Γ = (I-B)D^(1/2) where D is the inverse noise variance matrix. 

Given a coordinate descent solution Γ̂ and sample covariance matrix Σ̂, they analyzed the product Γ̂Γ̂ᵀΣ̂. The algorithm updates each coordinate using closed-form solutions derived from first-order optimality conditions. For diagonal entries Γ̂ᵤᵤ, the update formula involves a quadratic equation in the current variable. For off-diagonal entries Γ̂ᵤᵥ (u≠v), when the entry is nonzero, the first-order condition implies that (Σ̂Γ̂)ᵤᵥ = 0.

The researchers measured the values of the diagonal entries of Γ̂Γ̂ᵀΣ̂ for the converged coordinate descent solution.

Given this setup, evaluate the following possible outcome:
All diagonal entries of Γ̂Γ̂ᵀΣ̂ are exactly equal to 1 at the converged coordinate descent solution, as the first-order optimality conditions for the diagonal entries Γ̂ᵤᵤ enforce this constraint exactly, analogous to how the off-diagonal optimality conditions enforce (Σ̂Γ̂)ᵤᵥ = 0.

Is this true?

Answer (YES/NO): YES